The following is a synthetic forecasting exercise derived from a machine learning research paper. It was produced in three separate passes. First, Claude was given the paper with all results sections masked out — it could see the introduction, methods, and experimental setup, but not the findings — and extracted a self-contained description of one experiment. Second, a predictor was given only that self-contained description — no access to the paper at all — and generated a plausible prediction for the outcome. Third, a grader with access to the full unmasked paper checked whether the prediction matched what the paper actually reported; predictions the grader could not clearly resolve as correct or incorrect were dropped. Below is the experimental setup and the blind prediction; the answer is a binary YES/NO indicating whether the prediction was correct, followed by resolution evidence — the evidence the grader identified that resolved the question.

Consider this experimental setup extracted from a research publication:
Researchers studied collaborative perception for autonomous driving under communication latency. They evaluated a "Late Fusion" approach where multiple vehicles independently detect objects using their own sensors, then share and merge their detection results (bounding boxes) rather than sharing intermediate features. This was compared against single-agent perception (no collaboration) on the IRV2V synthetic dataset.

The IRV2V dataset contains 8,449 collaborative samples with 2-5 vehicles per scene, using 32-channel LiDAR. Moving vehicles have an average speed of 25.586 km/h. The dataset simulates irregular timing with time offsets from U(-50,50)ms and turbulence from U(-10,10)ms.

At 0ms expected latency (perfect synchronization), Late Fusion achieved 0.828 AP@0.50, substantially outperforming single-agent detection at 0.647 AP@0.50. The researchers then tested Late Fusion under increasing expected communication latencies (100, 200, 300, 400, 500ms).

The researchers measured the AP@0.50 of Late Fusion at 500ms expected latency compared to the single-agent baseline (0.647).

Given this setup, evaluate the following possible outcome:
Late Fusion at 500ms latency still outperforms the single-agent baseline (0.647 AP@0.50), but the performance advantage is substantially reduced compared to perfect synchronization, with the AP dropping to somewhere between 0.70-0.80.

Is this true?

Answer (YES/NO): NO